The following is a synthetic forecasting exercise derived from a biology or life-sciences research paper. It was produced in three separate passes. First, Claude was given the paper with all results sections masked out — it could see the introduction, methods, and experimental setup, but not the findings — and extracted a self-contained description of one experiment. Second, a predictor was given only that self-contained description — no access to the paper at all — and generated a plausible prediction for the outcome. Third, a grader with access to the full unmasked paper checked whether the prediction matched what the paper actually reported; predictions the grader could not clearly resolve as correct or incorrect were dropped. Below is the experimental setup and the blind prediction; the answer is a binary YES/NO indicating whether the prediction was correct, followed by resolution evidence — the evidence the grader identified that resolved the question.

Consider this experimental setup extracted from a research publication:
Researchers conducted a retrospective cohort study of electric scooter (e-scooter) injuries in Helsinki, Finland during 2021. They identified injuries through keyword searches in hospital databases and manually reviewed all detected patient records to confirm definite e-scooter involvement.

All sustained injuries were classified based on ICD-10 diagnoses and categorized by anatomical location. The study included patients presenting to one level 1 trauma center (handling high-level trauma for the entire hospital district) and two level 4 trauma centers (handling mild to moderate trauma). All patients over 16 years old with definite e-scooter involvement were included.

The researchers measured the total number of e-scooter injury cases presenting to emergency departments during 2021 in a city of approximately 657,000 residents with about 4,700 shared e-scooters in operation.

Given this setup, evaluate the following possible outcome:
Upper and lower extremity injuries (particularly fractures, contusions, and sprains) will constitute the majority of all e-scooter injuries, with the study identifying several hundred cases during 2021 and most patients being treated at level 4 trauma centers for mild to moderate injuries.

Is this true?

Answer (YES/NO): NO